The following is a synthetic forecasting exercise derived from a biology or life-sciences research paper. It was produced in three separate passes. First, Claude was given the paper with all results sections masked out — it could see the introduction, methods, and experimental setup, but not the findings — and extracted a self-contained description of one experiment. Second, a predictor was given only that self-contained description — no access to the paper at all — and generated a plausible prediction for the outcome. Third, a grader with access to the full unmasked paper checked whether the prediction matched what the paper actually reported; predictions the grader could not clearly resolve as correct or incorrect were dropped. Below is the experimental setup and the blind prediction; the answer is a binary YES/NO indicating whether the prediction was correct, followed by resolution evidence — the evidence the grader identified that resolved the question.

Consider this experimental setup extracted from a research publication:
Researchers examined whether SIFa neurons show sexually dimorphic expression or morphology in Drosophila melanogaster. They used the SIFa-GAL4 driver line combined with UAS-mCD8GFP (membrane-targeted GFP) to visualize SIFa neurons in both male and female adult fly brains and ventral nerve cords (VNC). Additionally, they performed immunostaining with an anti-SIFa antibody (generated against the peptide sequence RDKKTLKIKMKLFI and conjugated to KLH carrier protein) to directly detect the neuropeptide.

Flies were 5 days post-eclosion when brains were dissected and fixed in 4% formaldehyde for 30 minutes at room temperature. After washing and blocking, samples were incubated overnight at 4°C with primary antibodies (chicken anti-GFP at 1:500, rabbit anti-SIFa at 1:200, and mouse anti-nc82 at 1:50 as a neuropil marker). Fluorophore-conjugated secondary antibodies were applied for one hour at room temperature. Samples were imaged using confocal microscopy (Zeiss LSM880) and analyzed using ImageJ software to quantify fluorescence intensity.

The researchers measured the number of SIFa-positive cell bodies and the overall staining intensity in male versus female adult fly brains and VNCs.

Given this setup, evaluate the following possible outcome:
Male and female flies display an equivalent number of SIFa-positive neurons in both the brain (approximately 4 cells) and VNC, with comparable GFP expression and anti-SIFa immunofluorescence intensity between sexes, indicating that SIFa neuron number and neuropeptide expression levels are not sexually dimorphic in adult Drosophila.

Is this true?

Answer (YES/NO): YES